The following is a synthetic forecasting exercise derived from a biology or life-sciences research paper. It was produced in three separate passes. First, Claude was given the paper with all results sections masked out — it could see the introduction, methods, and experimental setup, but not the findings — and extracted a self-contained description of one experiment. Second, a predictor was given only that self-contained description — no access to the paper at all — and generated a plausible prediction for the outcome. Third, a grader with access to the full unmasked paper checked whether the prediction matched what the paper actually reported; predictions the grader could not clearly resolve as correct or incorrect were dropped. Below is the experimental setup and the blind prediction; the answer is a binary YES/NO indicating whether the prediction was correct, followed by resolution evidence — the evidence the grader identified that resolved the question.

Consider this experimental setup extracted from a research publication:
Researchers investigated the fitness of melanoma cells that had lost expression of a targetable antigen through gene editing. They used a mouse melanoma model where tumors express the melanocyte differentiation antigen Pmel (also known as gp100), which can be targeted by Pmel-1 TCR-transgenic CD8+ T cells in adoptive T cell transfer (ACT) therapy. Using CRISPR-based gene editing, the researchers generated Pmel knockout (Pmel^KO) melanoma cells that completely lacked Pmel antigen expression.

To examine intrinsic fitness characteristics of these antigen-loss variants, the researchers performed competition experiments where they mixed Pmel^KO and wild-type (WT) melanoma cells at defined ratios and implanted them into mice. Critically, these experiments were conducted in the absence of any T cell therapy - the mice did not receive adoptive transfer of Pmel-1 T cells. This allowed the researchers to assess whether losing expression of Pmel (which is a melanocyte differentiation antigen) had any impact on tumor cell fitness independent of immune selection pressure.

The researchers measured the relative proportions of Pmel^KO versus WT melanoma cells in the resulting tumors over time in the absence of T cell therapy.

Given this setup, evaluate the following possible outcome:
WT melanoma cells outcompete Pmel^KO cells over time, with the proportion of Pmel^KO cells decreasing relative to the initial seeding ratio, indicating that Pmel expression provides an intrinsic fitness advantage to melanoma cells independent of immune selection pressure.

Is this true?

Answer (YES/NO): NO